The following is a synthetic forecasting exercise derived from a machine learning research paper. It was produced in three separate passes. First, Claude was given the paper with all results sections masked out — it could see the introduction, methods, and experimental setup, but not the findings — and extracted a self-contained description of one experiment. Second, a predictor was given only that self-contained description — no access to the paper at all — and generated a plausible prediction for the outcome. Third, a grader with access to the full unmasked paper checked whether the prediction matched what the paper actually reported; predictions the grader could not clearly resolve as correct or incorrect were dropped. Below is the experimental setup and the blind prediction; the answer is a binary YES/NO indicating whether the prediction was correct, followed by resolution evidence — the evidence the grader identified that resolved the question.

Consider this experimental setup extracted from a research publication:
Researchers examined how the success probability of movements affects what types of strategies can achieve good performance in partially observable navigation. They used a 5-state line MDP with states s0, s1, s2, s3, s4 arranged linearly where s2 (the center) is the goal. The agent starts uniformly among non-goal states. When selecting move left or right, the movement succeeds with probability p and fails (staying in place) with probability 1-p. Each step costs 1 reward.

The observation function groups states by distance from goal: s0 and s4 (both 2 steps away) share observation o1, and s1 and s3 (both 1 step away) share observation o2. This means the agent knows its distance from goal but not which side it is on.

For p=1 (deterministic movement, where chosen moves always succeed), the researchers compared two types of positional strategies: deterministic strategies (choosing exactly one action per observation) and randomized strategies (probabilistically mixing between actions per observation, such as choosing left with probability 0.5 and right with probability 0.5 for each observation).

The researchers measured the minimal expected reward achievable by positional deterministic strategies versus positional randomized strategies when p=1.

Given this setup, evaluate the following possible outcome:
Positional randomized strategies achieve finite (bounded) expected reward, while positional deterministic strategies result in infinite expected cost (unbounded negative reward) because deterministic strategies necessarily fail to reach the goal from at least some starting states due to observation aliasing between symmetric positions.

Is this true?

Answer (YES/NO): YES